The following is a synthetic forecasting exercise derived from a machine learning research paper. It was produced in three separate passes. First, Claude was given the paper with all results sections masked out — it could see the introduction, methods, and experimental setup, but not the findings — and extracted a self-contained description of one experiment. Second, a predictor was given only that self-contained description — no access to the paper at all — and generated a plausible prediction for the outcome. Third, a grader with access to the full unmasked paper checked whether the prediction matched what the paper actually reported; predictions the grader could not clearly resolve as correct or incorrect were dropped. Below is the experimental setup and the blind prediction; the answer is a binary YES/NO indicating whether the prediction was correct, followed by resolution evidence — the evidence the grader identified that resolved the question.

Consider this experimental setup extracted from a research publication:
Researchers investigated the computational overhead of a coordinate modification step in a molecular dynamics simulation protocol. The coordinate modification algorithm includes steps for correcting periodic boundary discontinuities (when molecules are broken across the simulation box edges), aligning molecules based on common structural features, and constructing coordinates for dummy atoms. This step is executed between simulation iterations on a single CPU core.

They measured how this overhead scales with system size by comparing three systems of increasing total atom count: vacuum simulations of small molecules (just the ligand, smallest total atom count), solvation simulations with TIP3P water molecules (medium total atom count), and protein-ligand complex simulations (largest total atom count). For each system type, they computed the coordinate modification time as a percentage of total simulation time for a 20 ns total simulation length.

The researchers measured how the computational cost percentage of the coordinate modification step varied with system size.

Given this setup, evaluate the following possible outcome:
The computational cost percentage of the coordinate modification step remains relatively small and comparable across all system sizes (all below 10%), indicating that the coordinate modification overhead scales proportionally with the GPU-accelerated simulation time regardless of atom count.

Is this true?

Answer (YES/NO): NO